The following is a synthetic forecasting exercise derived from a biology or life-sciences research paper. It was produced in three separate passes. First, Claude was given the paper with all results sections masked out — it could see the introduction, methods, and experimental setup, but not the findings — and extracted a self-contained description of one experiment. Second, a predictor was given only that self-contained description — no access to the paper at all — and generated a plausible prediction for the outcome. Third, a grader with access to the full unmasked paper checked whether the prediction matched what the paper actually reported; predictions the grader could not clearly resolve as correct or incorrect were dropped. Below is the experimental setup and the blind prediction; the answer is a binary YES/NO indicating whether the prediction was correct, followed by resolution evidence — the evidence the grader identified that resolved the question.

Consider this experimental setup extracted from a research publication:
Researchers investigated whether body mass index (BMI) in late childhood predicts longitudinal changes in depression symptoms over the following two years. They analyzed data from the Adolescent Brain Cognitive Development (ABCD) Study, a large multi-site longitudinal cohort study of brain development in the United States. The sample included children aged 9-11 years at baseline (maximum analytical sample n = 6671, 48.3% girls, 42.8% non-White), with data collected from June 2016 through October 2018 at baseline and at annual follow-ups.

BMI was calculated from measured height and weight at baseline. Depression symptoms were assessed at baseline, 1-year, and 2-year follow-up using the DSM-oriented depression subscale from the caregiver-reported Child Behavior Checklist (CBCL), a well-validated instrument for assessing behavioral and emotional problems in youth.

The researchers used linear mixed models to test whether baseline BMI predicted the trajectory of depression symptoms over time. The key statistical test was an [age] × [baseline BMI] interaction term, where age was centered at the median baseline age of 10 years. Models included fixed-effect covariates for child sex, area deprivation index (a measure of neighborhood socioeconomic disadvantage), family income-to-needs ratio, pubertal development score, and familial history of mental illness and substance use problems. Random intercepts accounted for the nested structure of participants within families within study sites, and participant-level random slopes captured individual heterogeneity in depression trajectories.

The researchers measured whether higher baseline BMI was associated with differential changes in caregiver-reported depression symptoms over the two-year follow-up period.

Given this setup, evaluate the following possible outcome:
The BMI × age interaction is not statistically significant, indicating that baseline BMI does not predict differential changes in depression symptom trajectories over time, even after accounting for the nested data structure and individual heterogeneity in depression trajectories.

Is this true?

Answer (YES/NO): NO